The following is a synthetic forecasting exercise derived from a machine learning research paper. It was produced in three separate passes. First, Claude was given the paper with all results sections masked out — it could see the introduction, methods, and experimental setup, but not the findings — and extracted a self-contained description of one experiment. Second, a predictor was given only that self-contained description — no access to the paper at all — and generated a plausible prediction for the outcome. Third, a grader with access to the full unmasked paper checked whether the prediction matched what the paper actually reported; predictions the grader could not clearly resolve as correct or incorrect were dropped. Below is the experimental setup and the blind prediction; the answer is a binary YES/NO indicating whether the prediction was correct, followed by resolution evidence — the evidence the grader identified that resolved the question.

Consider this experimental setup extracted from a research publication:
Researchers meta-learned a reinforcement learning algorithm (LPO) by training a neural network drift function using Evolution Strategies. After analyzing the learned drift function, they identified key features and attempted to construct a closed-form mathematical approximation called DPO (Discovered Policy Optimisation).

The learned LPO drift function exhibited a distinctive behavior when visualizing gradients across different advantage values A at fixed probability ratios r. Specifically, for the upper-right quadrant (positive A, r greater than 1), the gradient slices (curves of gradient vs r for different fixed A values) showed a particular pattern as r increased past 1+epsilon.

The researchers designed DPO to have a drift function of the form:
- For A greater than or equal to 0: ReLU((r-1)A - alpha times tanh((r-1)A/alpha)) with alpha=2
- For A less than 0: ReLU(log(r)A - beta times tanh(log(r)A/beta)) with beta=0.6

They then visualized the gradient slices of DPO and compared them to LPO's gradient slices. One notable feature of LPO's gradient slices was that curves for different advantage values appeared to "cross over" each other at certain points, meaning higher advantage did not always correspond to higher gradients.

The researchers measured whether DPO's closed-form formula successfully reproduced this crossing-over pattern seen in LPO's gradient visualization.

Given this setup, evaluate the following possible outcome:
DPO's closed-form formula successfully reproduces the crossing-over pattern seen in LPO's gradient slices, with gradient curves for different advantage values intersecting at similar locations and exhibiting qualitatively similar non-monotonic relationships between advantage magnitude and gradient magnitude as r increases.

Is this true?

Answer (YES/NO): YES